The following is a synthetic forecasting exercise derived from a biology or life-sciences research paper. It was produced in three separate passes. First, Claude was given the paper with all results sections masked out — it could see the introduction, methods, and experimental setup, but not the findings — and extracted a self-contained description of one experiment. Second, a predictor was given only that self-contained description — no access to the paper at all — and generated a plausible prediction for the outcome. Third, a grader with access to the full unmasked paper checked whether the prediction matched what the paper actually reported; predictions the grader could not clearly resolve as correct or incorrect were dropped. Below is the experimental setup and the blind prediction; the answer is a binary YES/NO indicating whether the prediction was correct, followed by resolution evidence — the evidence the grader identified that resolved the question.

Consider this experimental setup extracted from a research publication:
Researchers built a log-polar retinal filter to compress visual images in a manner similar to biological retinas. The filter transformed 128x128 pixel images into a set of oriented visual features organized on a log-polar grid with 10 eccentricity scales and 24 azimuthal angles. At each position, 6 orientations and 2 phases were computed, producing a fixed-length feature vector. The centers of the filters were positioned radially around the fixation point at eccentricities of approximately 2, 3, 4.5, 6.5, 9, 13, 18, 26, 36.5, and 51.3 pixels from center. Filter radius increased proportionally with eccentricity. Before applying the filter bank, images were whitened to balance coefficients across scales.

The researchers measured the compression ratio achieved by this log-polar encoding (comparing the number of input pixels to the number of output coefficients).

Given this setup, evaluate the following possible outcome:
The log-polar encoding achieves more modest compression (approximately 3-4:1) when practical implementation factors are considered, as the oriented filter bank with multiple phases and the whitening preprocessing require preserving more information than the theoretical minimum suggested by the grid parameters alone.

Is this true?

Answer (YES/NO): NO